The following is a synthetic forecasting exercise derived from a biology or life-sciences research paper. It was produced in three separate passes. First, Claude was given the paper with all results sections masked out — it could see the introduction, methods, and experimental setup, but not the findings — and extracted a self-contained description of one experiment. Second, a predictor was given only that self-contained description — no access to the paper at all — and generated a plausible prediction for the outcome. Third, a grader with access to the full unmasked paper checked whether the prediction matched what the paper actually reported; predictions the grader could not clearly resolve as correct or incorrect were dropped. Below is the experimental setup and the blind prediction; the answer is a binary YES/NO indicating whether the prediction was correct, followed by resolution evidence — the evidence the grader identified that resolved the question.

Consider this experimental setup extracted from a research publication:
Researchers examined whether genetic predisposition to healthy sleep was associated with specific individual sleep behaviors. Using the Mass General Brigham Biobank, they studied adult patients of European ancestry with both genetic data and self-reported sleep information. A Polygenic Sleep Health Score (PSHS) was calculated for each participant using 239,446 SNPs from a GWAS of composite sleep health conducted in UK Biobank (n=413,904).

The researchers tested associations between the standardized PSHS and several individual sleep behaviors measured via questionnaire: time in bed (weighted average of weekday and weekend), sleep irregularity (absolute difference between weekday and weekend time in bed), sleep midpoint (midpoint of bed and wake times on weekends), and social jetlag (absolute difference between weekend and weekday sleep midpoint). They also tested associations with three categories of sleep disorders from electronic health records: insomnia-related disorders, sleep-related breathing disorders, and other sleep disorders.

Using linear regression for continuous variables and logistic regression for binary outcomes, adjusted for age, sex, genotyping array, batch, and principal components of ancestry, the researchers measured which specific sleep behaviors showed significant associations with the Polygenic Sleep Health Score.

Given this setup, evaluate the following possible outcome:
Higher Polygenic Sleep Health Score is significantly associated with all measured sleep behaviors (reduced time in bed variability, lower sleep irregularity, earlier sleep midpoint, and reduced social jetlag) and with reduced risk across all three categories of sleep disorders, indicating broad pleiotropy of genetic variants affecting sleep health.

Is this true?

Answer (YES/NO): NO